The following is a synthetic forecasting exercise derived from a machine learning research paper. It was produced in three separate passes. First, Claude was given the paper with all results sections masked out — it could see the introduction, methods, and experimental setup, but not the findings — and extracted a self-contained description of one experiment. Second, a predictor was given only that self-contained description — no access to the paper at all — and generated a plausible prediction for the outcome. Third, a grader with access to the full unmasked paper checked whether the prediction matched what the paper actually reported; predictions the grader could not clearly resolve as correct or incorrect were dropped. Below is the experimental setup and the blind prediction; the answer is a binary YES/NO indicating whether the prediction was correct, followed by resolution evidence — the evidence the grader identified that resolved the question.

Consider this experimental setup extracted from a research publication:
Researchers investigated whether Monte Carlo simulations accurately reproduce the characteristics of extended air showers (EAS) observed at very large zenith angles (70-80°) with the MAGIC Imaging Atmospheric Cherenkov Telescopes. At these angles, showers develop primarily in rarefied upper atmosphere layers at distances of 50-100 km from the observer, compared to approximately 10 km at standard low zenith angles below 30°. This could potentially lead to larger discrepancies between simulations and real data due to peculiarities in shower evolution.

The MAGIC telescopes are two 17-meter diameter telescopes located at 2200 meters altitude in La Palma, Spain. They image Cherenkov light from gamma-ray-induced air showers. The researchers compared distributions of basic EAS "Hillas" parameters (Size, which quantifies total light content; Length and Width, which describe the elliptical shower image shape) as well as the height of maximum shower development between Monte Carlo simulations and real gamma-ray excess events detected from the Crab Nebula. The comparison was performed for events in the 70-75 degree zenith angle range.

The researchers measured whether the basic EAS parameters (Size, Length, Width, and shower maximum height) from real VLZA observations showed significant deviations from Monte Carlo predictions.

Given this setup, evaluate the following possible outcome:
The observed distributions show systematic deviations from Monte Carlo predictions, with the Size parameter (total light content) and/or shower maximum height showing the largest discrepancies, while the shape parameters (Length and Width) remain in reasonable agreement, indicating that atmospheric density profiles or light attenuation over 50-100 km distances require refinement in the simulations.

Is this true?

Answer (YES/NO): NO